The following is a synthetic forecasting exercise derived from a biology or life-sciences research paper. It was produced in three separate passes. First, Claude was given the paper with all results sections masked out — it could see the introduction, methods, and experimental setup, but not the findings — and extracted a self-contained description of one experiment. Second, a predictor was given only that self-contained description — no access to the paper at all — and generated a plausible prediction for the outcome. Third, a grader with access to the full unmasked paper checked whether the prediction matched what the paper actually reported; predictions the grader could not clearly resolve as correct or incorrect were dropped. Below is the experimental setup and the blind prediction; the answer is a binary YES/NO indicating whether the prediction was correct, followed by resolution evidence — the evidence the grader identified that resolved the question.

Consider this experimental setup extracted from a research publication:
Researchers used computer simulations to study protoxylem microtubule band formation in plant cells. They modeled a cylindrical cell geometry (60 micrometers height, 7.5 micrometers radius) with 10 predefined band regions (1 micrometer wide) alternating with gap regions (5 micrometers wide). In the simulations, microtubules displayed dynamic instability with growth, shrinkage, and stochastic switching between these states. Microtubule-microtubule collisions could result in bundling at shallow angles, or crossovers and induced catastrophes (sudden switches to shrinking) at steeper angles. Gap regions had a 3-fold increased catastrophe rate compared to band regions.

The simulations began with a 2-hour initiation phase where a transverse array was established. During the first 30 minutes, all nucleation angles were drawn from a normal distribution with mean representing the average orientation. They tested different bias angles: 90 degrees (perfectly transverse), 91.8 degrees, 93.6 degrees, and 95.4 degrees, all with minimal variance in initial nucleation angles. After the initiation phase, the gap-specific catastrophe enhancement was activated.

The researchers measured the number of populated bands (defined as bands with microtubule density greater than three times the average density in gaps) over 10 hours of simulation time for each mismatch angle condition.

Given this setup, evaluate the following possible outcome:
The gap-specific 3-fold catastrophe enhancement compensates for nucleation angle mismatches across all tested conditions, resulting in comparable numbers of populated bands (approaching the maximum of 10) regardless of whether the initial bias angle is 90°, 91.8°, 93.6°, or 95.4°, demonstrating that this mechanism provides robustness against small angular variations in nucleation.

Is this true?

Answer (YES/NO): NO